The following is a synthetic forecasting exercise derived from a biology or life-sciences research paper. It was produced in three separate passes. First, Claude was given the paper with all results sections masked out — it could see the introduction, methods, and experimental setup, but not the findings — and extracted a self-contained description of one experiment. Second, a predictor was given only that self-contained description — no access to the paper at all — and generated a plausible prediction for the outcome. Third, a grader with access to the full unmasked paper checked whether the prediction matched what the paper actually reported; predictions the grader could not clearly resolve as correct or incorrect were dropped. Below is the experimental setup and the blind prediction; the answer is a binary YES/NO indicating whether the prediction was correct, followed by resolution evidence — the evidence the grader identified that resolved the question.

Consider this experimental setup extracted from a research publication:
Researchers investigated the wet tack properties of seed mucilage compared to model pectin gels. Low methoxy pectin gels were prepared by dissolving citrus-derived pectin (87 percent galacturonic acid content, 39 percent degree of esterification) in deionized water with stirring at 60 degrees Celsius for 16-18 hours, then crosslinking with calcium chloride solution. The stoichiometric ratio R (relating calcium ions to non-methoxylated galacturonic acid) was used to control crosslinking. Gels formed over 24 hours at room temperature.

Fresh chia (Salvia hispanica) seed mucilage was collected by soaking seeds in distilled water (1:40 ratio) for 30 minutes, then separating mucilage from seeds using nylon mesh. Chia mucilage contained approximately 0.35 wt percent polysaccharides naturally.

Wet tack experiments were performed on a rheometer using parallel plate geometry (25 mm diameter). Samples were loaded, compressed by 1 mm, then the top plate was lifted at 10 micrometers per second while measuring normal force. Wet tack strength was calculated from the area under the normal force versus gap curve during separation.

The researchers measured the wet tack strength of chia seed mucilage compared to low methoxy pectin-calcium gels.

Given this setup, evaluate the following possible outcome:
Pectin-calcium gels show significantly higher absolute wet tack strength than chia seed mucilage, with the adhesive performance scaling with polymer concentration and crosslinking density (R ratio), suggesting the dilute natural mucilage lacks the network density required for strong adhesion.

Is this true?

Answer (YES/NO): NO